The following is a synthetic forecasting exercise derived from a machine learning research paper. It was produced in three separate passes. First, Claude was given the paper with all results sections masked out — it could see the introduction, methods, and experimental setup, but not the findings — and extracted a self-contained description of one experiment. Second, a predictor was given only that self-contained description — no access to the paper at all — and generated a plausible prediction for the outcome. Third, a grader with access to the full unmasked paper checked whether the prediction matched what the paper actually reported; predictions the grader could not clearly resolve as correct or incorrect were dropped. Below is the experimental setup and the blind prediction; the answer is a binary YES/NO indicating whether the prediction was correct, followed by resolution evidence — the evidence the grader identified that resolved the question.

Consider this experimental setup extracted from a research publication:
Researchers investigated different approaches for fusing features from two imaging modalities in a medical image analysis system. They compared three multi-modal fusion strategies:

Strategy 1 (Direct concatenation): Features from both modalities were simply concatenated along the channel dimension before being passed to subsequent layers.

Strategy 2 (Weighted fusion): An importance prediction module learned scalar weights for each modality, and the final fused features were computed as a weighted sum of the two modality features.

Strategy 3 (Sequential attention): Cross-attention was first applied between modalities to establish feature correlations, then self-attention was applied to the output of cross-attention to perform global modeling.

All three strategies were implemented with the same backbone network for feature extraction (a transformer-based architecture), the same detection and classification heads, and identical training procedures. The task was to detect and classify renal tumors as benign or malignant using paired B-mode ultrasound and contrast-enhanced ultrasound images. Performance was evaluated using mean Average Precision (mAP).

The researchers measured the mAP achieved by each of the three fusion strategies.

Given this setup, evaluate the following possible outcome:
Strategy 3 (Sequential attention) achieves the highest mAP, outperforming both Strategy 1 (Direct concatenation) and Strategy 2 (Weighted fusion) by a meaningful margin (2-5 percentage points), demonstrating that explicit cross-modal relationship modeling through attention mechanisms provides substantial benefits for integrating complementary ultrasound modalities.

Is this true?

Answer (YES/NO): NO